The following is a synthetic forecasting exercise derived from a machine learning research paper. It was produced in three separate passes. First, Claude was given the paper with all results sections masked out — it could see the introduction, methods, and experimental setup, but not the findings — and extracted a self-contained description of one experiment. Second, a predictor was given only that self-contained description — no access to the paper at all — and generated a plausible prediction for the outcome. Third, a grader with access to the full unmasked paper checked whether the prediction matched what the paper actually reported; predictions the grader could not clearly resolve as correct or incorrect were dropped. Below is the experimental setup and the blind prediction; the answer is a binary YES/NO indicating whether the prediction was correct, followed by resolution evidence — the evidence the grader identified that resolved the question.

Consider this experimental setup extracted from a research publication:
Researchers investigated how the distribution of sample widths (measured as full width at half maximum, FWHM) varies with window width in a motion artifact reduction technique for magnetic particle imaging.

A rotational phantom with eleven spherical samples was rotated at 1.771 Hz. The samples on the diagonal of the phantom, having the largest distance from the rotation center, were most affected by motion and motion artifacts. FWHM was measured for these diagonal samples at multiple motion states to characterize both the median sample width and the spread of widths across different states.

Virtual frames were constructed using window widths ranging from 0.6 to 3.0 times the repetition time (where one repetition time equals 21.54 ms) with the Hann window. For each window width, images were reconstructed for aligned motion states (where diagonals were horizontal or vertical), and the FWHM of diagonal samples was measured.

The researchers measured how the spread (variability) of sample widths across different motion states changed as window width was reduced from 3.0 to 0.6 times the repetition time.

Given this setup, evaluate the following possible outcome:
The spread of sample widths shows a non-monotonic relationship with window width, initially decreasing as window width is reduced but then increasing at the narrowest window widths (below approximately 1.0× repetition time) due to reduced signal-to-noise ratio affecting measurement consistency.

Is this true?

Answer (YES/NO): YES